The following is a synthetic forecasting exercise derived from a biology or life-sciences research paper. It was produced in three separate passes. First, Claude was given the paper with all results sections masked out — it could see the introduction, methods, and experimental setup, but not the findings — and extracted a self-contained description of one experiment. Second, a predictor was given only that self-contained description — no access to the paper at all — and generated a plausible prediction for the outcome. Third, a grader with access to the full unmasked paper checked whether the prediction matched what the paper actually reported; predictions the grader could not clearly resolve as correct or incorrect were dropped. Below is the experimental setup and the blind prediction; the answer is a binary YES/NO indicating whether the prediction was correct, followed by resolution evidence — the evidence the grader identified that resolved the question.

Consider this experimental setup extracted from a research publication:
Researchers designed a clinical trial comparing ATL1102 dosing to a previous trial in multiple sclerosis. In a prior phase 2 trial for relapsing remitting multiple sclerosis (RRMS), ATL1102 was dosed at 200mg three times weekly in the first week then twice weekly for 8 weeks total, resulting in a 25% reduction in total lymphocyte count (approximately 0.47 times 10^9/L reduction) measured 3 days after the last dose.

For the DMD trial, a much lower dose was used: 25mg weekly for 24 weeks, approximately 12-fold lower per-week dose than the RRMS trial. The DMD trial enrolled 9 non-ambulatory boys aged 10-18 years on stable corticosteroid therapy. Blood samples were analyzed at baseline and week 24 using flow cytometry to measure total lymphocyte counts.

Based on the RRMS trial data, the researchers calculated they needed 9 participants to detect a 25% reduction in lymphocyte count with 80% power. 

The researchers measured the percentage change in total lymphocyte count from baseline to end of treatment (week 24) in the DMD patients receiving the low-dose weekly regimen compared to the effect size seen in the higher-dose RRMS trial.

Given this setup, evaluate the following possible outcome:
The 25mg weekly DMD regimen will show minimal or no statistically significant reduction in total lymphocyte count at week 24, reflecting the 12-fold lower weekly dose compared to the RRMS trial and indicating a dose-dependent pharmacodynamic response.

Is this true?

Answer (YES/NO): YES